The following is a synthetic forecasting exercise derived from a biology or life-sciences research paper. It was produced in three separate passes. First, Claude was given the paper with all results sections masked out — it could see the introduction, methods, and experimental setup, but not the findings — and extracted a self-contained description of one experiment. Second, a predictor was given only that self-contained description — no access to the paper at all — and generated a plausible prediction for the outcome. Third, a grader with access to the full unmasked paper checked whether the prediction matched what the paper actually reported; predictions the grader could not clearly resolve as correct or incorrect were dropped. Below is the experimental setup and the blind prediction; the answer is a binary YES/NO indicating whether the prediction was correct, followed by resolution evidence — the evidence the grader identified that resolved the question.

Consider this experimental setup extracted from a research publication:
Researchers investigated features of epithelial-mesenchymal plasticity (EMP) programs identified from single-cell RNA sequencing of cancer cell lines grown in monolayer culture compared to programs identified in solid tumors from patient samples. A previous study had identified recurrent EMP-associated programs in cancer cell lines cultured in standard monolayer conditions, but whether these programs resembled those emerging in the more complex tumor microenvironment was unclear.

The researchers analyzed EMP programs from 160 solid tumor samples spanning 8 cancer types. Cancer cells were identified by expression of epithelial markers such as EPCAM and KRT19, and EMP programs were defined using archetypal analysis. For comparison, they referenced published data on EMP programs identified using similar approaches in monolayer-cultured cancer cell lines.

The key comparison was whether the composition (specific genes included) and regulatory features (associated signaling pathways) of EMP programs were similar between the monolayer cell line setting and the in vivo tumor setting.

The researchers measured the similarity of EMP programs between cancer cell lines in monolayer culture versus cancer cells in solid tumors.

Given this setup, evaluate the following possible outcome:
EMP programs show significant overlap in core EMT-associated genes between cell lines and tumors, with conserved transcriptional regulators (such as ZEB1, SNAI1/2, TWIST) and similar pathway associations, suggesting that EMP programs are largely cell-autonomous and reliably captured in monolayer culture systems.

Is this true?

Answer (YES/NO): NO